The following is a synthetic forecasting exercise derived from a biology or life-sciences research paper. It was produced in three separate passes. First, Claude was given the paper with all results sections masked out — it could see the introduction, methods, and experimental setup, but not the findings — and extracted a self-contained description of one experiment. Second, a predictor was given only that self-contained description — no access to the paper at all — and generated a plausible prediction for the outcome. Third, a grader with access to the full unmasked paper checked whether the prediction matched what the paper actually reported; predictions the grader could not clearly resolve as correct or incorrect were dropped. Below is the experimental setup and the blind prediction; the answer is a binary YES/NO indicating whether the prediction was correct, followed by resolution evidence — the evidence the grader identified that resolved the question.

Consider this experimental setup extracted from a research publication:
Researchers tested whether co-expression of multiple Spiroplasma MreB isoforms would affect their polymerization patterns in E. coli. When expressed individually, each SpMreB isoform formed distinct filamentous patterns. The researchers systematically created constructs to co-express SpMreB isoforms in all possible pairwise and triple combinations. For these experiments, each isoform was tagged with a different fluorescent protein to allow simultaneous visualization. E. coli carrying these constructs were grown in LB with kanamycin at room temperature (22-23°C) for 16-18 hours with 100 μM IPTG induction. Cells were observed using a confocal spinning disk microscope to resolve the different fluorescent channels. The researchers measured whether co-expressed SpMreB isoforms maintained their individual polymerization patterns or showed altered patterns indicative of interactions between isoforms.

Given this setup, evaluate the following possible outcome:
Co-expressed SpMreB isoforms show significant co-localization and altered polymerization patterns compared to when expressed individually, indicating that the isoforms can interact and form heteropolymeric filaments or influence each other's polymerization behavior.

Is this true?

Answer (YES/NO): YES